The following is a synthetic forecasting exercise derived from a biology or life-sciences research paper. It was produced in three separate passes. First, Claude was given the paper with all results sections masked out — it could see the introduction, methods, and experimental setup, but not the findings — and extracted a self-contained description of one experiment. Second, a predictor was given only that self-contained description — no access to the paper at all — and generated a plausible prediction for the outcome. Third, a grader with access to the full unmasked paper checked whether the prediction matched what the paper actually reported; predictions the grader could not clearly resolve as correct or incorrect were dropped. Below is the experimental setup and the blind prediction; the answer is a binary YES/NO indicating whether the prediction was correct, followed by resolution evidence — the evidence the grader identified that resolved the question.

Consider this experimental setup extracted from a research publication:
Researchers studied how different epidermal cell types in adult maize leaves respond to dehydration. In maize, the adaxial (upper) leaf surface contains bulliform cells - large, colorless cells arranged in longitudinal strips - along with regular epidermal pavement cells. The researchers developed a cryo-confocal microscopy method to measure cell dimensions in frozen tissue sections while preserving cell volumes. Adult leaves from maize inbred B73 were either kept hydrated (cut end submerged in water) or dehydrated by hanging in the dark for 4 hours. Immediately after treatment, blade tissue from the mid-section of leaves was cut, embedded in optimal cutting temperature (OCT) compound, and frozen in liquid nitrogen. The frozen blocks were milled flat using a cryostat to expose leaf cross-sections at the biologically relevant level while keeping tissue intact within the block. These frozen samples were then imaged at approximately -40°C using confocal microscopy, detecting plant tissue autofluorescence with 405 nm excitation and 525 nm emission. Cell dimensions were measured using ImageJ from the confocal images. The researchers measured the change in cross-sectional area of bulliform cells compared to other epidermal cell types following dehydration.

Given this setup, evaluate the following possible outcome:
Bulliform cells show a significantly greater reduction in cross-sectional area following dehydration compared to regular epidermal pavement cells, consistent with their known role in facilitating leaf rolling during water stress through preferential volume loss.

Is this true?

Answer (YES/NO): YES